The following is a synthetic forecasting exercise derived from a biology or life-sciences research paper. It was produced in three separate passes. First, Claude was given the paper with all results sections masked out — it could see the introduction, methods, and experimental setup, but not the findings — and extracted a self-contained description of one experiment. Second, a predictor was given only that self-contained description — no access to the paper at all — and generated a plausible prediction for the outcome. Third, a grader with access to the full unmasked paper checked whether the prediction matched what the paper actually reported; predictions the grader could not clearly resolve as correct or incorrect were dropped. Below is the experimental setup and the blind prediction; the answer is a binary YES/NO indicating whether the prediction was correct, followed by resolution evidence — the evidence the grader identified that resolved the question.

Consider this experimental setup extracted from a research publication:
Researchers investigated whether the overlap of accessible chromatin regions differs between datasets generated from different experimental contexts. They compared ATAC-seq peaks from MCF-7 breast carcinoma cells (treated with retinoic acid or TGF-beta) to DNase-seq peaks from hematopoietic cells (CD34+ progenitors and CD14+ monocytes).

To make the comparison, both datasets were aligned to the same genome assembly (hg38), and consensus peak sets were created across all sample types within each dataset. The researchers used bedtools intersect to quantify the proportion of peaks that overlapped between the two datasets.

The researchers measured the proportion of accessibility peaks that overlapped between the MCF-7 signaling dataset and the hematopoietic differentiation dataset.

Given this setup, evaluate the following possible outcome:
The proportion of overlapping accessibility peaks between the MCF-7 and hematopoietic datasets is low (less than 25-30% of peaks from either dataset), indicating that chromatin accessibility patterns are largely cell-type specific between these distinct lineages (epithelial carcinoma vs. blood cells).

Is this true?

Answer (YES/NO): NO